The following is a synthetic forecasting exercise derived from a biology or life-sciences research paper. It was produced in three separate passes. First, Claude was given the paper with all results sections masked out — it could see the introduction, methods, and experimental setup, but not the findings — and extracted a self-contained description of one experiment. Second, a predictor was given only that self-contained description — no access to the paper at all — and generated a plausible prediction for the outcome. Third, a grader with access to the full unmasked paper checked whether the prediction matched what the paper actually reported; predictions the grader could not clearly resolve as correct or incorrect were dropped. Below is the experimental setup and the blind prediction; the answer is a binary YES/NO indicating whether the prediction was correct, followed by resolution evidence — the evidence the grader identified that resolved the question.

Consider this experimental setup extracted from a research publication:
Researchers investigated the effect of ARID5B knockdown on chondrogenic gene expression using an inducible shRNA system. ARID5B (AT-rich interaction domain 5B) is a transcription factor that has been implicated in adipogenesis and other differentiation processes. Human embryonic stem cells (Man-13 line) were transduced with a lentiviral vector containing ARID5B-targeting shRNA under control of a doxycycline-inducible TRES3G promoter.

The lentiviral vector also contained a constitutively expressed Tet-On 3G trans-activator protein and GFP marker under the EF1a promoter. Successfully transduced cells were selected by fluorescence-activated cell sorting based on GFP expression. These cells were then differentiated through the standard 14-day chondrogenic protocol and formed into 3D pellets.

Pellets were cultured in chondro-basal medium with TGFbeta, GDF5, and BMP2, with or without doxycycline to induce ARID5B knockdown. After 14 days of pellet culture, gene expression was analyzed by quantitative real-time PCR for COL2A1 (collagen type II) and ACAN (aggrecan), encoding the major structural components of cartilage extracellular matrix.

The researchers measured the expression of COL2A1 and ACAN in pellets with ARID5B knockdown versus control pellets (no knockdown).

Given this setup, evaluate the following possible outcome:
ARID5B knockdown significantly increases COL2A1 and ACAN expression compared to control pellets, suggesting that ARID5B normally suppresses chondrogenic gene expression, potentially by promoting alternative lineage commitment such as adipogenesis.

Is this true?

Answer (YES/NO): NO